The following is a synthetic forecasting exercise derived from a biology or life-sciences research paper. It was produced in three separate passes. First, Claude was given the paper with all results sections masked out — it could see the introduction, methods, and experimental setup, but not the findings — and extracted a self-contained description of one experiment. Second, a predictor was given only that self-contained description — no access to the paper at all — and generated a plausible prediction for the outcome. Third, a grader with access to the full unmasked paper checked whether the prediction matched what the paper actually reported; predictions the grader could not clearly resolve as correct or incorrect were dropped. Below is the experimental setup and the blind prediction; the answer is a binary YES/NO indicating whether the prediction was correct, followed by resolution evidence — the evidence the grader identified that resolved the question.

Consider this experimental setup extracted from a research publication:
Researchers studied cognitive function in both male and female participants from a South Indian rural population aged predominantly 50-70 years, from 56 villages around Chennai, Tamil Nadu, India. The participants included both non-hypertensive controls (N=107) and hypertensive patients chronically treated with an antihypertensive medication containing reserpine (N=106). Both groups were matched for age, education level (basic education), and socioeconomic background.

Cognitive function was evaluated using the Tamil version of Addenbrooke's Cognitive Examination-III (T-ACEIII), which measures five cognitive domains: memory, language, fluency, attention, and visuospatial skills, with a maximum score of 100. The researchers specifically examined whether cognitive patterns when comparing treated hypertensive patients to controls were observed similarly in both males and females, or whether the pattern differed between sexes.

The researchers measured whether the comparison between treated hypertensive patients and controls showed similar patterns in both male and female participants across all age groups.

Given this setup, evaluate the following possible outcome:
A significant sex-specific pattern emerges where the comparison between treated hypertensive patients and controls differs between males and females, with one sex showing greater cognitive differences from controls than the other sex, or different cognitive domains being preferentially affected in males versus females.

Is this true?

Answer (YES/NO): NO